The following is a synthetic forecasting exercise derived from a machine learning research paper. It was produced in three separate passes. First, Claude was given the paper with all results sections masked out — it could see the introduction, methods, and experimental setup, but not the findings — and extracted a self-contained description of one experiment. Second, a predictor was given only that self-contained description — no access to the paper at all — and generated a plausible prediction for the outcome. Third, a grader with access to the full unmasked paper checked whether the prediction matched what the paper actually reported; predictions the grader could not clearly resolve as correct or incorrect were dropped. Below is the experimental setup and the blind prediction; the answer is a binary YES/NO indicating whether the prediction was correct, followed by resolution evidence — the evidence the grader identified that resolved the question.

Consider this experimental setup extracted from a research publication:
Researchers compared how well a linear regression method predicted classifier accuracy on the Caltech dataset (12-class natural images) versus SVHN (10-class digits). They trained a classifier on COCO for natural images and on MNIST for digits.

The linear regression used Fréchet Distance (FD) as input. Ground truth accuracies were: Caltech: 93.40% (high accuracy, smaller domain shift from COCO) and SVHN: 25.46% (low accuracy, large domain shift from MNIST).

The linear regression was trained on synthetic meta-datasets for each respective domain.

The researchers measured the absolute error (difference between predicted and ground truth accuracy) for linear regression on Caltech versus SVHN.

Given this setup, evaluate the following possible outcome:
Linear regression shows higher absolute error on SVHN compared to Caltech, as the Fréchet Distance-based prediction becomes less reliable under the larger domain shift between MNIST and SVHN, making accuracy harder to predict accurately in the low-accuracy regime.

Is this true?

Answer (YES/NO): NO